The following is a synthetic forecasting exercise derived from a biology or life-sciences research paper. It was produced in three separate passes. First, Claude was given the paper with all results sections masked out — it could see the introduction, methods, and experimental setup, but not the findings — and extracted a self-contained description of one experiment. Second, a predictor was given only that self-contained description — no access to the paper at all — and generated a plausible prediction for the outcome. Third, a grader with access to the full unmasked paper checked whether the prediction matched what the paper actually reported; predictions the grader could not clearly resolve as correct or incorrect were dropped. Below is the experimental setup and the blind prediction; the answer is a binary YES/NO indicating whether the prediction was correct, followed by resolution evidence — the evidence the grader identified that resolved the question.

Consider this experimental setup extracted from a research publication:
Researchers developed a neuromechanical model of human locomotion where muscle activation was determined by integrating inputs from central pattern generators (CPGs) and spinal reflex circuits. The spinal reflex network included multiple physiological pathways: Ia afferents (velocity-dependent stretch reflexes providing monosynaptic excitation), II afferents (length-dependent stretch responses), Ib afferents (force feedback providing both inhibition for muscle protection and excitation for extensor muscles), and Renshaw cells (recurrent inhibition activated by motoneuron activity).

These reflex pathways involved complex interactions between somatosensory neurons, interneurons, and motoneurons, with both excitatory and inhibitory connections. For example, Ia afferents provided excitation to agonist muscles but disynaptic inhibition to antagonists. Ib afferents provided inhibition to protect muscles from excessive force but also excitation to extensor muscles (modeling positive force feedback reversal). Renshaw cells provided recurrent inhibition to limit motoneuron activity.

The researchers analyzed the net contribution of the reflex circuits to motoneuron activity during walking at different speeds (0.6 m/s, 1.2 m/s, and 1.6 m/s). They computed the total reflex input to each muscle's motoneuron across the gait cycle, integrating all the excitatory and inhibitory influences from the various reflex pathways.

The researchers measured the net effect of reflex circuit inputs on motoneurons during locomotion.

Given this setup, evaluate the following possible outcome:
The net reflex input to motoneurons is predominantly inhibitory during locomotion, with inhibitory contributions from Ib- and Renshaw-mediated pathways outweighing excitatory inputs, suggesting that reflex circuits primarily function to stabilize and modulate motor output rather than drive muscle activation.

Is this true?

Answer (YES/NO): YES